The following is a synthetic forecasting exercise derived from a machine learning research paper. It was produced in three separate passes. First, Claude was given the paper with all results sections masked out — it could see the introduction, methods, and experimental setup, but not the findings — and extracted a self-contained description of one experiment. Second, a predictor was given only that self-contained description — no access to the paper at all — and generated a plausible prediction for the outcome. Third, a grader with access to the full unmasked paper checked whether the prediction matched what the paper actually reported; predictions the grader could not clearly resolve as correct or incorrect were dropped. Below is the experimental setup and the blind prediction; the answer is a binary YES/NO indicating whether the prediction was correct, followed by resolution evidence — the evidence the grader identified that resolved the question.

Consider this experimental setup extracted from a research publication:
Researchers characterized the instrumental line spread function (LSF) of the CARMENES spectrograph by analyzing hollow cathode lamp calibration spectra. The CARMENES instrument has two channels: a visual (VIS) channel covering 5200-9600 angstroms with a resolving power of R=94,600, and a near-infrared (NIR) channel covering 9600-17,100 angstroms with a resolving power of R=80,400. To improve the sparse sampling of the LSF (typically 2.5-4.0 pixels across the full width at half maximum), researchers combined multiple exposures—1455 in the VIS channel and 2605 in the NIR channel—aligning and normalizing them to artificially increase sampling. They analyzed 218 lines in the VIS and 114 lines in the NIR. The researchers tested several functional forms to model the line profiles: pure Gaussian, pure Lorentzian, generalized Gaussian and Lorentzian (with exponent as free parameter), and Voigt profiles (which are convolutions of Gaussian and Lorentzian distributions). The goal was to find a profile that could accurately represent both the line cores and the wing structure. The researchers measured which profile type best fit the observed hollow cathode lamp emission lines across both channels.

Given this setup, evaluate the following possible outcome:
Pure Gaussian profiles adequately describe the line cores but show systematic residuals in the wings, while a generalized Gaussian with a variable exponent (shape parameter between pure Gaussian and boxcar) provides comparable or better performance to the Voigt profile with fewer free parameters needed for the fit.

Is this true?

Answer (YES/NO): NO